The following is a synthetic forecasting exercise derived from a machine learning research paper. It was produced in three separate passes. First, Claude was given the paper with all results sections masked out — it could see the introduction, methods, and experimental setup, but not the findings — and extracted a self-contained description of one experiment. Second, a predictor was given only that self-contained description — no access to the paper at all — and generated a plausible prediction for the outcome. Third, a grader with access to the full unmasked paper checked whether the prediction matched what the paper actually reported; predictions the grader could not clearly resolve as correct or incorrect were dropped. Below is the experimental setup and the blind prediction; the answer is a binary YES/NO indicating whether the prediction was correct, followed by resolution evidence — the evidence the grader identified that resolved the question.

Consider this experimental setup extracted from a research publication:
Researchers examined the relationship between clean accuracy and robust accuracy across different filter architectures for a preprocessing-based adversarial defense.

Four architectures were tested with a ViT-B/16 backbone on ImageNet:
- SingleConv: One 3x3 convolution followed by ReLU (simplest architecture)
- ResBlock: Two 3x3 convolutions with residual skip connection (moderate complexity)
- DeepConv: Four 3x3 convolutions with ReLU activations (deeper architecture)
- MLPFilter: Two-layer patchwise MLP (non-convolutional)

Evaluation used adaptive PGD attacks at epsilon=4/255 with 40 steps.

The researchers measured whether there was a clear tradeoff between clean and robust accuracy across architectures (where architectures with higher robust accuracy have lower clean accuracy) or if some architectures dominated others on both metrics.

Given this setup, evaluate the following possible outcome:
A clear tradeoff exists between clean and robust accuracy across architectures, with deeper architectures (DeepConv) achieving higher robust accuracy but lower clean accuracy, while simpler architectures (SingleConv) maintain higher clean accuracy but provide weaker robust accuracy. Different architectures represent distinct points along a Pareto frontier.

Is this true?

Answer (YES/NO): NO